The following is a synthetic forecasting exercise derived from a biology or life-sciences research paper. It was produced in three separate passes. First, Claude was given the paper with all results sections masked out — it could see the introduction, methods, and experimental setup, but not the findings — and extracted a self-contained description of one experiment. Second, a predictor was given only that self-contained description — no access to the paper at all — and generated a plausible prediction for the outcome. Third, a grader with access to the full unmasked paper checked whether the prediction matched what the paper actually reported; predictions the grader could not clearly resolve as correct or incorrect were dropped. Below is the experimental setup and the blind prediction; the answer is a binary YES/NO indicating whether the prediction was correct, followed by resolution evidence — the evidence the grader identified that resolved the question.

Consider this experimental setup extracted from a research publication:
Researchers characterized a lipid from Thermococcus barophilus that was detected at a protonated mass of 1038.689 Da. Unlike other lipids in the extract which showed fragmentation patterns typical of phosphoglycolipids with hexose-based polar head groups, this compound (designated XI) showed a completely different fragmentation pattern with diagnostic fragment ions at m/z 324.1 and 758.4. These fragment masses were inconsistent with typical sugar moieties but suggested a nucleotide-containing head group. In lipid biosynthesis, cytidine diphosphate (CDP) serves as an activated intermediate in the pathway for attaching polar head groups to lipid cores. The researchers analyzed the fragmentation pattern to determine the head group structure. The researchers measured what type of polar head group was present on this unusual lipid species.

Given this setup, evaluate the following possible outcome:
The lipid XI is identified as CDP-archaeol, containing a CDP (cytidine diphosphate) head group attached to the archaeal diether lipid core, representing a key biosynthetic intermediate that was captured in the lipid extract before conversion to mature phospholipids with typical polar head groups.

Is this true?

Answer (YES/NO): YES